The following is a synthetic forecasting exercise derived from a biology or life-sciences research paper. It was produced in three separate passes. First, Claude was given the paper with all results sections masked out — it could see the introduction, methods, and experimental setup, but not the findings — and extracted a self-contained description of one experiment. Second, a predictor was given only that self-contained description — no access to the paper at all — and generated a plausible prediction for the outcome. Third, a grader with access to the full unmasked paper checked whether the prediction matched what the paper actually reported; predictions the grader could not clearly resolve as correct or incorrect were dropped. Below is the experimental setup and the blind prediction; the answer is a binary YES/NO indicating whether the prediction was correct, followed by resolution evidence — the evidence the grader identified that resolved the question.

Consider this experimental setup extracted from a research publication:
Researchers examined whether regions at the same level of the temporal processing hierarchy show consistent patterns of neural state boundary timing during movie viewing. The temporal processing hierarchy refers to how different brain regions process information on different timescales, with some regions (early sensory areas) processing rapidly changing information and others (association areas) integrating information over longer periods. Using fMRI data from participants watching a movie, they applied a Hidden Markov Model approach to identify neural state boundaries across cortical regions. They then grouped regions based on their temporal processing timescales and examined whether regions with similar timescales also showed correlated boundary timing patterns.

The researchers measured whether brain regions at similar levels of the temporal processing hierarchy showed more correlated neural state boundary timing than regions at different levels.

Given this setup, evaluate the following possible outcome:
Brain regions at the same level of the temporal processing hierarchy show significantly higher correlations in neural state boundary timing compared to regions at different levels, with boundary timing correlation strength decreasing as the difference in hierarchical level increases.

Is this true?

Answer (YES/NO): NO